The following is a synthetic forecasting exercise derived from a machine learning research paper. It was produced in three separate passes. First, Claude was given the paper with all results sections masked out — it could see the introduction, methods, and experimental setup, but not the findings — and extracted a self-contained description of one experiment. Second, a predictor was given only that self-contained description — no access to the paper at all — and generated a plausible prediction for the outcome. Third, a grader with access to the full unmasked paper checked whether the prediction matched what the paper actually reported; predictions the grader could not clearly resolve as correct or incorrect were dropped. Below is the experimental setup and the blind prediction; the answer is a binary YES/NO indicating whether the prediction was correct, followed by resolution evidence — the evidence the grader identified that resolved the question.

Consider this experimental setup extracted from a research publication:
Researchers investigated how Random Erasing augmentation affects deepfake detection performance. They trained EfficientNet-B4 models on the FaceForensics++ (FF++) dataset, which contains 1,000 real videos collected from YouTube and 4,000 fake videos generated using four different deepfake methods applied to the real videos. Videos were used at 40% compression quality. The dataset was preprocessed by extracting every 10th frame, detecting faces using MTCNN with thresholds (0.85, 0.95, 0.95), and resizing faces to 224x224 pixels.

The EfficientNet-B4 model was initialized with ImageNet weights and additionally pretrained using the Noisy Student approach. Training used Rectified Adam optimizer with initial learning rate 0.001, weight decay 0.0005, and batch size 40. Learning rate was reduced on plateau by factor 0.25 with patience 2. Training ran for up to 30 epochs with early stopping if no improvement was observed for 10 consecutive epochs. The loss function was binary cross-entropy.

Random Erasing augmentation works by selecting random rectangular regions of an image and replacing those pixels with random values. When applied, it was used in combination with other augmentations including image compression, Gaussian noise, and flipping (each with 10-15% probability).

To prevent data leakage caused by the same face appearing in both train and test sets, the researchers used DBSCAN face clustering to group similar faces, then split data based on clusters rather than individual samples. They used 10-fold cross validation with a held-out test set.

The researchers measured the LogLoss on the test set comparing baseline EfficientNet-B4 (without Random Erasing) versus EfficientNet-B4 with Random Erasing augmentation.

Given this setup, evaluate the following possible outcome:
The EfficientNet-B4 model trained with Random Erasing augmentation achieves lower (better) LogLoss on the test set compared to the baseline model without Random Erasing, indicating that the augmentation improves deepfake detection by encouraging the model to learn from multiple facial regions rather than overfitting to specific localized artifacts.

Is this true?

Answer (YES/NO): NO